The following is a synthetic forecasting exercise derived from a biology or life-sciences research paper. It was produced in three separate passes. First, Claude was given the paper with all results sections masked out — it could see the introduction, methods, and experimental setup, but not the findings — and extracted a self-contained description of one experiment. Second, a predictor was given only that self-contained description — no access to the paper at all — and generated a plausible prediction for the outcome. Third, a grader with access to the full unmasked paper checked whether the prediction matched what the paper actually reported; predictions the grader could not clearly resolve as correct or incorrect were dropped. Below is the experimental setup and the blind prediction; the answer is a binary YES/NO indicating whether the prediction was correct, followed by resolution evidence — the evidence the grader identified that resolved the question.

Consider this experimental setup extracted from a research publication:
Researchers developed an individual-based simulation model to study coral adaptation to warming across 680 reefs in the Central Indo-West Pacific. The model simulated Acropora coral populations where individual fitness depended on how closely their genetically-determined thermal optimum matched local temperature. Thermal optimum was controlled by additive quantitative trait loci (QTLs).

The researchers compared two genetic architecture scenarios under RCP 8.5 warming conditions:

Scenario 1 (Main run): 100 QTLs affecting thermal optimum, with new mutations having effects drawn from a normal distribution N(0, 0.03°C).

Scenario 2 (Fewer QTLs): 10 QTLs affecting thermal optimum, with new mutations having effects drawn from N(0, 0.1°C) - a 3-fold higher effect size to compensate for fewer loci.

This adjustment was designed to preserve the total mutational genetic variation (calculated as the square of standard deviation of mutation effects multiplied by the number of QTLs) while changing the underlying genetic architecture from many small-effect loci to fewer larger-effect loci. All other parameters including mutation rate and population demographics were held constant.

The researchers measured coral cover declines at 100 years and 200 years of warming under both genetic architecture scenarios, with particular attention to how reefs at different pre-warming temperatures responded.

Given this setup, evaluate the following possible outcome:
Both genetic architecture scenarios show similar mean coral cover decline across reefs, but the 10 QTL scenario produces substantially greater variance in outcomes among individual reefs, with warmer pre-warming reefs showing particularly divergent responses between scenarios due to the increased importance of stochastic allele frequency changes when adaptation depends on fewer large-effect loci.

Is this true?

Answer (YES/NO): NO